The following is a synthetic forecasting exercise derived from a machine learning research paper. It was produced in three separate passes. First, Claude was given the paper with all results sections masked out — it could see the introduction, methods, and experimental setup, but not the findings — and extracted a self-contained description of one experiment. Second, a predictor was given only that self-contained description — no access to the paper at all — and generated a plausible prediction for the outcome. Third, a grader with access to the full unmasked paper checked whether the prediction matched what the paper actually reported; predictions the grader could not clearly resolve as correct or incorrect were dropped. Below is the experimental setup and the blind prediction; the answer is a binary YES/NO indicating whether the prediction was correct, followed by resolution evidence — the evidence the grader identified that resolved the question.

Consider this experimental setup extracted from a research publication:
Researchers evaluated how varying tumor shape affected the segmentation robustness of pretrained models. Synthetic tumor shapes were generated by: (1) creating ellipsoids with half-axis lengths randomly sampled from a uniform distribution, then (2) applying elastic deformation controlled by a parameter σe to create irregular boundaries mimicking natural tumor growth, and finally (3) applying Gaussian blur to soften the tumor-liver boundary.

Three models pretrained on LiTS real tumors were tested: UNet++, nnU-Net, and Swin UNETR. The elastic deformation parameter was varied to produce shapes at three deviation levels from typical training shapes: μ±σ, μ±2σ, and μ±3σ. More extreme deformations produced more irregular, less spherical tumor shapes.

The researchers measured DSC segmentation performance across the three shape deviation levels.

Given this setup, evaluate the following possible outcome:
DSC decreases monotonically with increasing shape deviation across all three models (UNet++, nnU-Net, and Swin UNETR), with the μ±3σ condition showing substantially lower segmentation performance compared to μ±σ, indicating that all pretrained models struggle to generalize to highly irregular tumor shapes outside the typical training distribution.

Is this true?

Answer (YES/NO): NO